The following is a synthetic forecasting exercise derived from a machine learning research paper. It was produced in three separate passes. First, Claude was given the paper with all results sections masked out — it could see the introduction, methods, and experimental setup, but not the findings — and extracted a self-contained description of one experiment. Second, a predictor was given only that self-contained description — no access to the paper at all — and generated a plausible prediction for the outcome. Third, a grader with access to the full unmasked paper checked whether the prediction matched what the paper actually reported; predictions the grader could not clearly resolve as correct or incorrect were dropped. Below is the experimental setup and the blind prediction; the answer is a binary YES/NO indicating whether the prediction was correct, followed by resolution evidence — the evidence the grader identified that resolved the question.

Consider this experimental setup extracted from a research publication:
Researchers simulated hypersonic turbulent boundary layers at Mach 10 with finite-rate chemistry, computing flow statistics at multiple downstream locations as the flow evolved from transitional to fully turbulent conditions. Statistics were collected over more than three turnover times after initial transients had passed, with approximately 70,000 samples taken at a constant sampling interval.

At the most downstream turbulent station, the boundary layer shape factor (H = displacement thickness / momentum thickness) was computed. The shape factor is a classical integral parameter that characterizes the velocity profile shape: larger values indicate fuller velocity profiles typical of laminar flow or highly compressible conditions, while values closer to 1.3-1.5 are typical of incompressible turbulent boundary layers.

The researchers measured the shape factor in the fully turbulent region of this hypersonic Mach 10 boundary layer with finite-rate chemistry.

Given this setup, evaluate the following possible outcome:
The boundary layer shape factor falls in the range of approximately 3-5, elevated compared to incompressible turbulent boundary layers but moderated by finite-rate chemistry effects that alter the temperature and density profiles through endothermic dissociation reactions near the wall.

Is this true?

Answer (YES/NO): NO